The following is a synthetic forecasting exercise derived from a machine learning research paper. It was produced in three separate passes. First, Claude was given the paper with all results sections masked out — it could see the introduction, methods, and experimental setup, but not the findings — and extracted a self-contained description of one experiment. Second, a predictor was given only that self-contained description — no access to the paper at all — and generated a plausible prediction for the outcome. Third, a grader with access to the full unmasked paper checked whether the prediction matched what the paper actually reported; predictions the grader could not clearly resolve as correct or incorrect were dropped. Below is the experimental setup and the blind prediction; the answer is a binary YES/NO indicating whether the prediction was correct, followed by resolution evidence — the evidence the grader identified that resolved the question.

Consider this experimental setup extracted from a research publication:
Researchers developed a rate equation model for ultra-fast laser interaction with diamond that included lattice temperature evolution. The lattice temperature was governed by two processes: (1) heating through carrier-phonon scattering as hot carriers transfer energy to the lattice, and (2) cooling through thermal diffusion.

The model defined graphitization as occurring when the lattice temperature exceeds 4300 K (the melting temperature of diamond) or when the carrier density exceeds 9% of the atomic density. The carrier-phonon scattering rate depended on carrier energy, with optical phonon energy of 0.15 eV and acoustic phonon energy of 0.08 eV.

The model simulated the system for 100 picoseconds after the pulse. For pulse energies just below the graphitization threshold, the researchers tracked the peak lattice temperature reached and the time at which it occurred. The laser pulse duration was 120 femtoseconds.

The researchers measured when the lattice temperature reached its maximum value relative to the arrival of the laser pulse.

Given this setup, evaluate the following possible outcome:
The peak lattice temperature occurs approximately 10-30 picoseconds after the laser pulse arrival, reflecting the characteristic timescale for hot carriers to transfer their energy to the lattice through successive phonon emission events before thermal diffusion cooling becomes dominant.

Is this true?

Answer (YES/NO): YES